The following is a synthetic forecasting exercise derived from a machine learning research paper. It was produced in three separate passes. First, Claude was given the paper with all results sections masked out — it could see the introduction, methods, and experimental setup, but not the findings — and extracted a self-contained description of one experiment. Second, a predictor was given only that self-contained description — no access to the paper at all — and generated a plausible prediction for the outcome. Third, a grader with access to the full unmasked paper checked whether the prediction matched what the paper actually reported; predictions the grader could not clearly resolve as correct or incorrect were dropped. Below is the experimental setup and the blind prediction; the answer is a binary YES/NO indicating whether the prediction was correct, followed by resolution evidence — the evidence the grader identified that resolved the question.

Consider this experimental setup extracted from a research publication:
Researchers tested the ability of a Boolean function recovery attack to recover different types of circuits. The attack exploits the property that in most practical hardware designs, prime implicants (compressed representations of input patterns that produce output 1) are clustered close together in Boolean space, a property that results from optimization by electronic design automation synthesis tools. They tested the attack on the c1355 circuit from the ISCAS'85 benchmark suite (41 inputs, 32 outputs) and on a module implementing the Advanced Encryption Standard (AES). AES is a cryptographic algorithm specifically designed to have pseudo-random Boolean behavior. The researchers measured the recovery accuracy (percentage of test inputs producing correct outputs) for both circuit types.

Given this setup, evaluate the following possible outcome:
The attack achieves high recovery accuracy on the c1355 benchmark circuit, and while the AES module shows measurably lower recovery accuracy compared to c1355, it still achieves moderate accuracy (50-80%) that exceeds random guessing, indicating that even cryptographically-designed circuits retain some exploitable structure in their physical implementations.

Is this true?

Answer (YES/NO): NO